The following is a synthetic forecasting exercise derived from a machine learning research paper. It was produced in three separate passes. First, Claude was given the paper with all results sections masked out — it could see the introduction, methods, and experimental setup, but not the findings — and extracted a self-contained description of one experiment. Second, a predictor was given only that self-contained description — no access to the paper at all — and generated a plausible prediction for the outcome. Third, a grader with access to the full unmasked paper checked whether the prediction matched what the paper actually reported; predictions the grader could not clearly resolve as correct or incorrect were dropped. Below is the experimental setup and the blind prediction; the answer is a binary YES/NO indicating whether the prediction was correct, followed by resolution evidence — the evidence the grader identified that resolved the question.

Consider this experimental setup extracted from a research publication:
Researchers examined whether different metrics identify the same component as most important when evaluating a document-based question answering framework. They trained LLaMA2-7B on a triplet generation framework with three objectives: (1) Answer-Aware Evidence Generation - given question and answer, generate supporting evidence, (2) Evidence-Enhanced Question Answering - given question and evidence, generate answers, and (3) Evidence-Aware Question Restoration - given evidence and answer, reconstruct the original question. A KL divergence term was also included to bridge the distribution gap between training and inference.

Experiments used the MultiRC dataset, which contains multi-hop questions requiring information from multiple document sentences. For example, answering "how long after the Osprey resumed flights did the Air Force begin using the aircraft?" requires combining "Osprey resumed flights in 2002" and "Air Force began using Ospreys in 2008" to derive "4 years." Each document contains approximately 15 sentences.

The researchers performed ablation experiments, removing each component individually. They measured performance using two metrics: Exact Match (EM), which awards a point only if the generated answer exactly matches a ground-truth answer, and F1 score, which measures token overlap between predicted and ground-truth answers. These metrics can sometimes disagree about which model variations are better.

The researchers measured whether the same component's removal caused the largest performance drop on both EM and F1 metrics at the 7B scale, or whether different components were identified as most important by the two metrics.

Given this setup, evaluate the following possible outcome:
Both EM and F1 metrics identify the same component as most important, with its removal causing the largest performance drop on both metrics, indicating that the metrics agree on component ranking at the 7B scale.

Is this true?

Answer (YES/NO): YES